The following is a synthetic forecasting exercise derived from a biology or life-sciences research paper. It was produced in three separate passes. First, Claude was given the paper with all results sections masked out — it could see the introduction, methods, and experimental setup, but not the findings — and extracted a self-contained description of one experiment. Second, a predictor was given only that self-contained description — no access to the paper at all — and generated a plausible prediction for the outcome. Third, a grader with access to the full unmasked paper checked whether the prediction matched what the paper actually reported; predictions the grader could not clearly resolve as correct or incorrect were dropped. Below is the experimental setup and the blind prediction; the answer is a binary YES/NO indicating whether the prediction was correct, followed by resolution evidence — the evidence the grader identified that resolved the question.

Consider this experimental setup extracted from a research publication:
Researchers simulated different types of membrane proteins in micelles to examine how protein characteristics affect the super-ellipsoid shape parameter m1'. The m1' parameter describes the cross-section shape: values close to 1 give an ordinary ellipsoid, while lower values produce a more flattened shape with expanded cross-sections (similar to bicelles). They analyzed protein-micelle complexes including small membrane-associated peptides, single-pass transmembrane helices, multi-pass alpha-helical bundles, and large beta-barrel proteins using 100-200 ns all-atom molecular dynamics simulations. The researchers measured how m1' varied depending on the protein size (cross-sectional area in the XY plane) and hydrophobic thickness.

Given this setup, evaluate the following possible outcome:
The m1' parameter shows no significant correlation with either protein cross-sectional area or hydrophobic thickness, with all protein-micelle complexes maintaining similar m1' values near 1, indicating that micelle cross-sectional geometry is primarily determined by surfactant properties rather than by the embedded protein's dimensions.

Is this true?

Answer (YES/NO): NO